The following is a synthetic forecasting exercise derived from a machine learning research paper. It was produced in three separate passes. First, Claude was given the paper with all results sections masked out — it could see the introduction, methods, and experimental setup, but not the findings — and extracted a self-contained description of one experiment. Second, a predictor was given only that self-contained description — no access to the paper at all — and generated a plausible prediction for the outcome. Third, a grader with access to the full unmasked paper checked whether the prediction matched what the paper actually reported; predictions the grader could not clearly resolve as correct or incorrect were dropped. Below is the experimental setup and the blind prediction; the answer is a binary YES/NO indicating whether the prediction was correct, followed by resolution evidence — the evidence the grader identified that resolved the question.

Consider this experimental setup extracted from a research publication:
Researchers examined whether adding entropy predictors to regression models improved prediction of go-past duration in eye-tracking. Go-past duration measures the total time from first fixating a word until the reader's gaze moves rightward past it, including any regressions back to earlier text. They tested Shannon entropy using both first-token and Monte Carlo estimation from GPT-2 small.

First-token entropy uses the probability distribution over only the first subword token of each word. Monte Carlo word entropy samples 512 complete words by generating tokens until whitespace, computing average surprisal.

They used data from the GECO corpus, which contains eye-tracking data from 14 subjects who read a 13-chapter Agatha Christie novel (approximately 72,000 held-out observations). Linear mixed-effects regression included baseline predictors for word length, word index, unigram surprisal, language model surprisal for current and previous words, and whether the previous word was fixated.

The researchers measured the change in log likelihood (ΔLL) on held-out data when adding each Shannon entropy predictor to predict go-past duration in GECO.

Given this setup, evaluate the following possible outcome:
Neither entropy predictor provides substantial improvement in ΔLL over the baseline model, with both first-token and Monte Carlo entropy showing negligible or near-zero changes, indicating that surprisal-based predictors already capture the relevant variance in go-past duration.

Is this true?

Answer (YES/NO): YES